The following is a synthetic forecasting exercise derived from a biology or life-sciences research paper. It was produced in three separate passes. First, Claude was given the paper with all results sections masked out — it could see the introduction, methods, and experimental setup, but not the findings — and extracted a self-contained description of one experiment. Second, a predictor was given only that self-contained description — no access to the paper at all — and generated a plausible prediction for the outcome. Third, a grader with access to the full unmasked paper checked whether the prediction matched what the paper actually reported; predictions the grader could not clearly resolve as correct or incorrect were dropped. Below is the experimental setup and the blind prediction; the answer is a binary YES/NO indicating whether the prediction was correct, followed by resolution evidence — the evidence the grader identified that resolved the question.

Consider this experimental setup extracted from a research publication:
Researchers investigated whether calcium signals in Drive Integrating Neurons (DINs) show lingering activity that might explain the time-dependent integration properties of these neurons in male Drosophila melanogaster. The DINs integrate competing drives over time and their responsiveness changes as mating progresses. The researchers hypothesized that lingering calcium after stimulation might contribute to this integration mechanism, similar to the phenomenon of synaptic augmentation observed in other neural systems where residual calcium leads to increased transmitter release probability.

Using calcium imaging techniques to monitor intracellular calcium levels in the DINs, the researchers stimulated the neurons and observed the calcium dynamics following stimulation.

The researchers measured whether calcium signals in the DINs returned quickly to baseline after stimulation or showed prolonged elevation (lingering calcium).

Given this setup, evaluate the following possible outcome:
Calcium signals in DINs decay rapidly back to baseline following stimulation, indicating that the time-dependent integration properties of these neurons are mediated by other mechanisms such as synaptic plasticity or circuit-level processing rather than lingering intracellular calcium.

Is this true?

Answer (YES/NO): NO